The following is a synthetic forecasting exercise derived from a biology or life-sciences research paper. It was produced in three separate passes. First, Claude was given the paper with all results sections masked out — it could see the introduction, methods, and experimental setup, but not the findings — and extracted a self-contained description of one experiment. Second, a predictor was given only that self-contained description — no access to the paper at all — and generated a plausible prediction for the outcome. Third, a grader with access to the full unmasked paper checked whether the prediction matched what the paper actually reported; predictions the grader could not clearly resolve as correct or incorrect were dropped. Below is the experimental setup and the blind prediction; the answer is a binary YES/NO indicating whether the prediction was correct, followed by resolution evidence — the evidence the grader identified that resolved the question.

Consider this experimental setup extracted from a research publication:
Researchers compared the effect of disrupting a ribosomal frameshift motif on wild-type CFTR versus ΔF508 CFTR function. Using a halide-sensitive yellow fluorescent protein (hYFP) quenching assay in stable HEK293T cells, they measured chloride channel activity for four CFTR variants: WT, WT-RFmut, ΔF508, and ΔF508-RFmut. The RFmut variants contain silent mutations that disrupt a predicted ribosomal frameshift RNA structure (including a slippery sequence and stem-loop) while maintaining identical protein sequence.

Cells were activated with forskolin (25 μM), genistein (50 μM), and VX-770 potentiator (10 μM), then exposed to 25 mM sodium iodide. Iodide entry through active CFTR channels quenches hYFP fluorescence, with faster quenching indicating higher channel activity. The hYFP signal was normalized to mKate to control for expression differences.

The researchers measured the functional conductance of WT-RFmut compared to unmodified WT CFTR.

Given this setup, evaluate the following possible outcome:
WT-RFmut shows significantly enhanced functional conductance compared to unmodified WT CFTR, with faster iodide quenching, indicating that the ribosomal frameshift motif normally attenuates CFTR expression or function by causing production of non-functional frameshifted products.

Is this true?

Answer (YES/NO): NO